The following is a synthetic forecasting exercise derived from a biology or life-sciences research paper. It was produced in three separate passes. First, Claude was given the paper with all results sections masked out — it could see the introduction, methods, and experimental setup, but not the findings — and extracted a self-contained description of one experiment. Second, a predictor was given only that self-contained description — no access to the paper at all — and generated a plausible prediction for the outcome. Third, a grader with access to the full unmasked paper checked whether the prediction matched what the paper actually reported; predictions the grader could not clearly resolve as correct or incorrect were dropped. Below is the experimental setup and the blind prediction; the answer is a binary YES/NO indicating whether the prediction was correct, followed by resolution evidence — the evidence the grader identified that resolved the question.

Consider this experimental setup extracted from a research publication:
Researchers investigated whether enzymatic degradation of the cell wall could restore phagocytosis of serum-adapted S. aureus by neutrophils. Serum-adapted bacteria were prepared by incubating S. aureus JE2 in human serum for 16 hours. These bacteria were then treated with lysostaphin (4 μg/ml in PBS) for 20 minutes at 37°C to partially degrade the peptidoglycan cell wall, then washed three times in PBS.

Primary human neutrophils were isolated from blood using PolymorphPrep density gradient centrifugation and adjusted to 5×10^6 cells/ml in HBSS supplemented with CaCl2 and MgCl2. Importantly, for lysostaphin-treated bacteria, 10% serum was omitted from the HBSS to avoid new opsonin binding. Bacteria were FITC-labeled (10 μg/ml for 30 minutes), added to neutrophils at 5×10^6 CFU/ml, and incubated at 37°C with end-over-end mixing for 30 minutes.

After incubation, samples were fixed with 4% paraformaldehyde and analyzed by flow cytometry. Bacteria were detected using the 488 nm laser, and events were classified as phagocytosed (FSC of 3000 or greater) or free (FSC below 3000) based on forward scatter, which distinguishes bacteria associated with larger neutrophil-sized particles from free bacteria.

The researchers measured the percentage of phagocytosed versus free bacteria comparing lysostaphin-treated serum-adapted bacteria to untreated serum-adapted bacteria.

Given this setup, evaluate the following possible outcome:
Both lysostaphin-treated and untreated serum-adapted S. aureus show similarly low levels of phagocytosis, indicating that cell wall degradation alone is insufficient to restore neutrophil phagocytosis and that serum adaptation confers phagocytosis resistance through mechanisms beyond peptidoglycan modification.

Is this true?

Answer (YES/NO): NO